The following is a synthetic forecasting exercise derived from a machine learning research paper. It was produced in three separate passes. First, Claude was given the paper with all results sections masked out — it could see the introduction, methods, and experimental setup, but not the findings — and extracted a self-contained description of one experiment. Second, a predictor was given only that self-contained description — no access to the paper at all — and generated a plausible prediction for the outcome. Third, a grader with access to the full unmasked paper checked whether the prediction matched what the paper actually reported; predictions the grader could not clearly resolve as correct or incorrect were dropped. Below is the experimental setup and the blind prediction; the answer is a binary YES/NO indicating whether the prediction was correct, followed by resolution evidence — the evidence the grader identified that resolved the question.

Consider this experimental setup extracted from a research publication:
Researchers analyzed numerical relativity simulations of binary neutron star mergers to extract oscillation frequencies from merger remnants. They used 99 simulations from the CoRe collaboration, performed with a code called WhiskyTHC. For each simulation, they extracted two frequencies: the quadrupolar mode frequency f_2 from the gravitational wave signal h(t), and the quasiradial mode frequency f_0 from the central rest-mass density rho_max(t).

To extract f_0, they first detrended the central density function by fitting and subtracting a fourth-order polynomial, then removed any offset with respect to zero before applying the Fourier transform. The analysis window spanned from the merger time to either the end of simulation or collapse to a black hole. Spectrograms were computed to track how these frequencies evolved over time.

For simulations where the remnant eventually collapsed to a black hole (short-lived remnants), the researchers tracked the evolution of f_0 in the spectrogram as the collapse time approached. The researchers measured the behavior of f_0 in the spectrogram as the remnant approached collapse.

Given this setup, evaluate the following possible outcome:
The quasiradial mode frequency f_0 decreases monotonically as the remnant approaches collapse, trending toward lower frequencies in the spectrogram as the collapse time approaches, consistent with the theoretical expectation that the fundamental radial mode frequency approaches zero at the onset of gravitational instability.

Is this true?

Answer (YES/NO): NO